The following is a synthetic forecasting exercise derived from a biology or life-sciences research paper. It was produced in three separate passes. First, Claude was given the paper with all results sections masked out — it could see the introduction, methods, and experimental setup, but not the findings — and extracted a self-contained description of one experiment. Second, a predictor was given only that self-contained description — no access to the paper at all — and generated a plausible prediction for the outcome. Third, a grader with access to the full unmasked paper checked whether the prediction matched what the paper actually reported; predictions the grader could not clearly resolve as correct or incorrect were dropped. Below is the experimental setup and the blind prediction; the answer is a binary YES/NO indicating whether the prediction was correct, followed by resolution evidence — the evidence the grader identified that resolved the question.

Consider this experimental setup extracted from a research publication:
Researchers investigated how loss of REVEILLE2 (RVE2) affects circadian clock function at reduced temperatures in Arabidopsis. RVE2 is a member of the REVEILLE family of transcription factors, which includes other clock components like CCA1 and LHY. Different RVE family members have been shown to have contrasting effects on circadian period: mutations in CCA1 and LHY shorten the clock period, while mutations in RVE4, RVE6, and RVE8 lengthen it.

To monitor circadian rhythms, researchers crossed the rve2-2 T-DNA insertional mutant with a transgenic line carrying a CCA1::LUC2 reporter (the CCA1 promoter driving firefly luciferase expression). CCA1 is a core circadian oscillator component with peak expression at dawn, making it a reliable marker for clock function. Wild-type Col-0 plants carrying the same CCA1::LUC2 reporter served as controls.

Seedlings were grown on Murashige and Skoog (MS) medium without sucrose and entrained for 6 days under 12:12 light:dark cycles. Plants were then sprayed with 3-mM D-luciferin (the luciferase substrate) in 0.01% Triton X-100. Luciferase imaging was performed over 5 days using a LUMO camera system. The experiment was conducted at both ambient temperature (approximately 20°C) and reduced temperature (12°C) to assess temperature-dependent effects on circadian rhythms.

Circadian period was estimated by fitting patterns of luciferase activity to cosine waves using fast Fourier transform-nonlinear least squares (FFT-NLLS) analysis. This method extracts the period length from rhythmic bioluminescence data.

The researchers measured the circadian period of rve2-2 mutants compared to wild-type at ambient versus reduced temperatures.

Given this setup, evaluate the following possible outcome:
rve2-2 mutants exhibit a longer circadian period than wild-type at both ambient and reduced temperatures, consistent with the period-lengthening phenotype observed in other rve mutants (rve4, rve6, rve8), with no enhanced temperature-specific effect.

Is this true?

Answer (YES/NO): NO